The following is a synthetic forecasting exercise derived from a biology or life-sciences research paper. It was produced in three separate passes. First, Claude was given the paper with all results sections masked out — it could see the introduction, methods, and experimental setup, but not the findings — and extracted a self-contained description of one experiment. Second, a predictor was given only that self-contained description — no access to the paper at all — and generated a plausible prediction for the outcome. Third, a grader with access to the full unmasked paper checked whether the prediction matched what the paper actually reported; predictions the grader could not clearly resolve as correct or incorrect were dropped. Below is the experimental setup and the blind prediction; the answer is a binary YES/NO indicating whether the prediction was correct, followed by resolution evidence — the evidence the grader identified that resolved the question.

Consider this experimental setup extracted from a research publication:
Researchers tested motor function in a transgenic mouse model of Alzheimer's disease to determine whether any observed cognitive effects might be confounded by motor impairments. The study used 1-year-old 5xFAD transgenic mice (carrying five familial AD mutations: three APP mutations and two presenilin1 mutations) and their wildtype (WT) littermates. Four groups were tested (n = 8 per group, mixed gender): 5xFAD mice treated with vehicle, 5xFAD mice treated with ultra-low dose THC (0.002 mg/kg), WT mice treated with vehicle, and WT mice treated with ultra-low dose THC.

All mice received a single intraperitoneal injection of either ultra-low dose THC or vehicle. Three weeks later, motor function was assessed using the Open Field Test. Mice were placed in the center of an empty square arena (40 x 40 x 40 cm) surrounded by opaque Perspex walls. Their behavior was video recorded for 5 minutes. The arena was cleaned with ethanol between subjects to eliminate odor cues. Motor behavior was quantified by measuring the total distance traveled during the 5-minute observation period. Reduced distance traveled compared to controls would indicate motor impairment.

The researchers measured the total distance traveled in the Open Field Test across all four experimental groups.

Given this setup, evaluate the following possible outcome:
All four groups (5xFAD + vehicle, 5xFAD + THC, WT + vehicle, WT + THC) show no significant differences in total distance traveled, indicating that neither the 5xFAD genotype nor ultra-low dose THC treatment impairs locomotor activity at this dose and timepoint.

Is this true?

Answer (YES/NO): YES